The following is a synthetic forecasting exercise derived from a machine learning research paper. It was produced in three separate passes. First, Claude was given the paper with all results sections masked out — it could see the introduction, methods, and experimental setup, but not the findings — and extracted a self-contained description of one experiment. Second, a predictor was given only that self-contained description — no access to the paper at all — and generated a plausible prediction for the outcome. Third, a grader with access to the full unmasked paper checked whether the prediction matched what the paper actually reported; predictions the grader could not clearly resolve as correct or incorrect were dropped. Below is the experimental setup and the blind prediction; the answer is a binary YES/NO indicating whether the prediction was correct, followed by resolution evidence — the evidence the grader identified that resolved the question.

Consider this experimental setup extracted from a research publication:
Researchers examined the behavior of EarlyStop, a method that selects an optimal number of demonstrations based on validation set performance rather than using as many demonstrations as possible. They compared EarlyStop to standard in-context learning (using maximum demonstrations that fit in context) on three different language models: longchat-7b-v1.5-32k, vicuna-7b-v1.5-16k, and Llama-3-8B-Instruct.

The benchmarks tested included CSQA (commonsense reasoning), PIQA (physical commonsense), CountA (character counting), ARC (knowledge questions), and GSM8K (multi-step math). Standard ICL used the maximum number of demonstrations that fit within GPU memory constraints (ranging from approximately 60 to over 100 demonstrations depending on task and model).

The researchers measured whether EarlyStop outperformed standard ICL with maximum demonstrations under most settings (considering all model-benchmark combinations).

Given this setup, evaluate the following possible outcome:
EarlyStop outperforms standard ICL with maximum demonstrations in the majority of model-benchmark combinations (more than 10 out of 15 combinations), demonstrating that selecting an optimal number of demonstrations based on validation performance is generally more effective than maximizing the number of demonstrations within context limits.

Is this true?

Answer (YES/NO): YES